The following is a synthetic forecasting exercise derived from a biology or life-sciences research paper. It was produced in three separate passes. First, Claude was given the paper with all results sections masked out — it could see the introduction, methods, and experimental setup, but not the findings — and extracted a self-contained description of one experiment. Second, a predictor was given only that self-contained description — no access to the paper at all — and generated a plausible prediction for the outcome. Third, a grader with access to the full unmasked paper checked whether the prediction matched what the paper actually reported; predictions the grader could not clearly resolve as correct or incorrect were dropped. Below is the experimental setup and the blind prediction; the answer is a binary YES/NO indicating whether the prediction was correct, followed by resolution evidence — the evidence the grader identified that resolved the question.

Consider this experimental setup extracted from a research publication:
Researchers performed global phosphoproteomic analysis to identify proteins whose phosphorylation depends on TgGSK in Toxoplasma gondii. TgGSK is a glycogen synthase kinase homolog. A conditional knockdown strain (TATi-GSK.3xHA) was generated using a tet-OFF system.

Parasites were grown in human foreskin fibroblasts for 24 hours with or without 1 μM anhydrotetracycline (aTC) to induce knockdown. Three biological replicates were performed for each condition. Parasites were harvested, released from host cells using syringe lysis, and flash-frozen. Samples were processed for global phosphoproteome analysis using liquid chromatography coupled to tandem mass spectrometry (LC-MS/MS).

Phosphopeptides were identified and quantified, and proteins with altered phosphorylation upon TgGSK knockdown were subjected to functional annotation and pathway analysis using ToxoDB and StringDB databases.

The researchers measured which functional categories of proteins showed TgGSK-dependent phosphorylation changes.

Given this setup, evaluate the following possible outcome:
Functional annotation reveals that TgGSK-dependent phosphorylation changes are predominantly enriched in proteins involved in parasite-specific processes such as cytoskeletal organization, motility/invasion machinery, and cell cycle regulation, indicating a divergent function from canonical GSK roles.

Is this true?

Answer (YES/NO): NO